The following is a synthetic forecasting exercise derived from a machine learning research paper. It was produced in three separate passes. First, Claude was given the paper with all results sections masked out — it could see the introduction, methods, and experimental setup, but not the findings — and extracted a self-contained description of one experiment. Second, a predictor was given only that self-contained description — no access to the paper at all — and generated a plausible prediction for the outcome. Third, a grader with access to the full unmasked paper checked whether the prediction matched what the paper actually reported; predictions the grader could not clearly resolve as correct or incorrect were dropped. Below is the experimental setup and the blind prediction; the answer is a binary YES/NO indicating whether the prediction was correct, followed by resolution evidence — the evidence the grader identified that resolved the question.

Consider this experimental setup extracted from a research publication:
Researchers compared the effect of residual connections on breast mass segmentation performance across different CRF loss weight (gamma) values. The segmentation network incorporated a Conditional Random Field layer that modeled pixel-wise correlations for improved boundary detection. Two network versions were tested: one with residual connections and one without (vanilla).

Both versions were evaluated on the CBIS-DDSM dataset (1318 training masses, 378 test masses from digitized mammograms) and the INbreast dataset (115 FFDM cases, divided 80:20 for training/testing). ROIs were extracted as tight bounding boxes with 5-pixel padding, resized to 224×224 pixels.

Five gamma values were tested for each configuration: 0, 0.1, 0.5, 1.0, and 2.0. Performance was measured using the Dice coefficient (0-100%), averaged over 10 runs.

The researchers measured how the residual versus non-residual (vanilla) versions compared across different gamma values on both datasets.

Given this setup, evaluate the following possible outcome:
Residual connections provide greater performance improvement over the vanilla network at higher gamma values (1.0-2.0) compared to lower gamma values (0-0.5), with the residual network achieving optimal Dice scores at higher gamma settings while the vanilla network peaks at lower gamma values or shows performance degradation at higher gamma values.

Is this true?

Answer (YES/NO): NO